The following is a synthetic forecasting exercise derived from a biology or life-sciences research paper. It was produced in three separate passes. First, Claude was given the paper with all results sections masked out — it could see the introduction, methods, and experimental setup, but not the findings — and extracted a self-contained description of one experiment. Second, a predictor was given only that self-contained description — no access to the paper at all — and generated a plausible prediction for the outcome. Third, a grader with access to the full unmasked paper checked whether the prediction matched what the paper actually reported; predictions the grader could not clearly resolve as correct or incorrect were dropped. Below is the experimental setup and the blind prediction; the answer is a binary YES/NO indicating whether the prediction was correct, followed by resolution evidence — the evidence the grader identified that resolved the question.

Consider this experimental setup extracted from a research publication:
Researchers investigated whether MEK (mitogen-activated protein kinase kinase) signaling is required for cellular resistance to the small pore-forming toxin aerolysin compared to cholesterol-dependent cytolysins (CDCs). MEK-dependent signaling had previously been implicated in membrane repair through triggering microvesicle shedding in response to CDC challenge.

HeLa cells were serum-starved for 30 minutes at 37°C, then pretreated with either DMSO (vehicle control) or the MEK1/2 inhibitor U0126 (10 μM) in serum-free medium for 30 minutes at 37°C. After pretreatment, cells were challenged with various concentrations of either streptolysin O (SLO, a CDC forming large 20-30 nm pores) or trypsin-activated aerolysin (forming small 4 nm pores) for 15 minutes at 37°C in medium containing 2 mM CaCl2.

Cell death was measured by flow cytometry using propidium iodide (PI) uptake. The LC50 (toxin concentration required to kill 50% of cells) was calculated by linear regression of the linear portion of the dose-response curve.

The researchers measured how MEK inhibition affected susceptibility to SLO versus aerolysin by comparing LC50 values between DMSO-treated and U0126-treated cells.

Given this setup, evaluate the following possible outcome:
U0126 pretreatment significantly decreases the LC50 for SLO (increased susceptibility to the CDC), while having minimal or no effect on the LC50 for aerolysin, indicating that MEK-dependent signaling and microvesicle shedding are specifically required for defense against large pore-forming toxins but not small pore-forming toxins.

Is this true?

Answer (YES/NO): YES